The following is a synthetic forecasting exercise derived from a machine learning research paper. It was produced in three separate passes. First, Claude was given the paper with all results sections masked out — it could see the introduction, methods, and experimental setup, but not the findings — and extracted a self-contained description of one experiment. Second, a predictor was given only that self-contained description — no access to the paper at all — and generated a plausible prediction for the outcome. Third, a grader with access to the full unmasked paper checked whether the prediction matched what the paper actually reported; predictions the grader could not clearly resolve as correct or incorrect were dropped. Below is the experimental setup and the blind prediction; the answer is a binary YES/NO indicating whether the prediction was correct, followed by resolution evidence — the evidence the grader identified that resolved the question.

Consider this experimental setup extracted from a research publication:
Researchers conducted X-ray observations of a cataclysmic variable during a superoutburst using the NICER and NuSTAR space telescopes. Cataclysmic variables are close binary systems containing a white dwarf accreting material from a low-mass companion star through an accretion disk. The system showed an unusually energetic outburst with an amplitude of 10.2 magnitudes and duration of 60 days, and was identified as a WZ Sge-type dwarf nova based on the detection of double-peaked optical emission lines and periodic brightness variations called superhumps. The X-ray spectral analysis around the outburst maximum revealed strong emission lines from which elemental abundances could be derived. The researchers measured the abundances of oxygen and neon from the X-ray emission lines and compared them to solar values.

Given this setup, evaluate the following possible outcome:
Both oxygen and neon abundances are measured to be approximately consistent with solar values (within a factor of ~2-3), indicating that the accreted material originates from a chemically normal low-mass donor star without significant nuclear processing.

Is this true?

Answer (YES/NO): NO